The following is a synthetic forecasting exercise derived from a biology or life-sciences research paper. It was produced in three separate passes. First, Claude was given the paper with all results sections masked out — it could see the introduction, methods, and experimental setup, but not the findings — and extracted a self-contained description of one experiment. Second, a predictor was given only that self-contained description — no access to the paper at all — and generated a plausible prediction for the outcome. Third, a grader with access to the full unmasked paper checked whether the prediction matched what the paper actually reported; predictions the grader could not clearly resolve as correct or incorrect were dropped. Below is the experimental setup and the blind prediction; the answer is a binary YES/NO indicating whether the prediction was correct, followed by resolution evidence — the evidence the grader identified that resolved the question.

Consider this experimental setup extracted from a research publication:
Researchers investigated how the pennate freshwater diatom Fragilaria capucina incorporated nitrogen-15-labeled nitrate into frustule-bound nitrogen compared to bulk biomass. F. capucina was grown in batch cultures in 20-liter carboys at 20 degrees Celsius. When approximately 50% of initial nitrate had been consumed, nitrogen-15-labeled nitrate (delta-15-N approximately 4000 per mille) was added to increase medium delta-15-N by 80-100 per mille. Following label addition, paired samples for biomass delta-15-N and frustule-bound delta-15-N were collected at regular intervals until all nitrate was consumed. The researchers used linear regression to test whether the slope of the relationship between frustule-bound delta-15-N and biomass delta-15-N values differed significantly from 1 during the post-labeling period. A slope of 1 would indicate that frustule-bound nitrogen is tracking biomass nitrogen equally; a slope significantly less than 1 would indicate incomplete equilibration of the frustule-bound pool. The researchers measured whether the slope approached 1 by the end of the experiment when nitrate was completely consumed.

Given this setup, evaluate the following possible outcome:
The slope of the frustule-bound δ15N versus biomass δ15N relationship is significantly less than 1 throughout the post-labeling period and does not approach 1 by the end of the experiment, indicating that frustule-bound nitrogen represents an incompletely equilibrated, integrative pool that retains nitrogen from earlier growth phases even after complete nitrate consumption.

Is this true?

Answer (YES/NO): YES